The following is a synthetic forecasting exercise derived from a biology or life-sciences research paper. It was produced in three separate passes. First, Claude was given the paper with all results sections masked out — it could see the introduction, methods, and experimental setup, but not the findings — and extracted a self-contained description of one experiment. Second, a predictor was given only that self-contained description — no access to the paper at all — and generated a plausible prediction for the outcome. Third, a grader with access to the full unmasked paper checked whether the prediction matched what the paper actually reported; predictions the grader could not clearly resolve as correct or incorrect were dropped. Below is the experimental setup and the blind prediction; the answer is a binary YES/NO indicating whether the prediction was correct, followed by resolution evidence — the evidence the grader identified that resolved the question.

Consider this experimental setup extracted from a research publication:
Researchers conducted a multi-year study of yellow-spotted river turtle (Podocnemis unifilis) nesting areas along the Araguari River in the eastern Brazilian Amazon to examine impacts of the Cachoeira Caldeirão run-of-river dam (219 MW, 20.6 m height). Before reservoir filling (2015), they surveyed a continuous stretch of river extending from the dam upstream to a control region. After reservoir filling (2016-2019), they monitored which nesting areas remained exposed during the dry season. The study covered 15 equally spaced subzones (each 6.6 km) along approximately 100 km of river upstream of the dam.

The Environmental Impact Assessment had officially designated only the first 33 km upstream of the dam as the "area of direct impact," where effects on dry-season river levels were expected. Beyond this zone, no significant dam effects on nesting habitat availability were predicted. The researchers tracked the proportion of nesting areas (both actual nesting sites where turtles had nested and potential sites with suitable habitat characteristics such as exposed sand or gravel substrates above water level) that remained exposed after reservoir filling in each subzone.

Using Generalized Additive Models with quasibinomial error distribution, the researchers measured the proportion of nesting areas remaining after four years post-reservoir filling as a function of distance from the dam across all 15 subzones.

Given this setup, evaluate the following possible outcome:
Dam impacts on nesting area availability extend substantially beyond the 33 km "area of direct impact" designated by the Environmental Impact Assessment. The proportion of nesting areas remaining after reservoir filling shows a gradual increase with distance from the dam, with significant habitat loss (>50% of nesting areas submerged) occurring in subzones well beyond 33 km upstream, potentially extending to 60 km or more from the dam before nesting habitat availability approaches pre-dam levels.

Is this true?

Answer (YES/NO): YES